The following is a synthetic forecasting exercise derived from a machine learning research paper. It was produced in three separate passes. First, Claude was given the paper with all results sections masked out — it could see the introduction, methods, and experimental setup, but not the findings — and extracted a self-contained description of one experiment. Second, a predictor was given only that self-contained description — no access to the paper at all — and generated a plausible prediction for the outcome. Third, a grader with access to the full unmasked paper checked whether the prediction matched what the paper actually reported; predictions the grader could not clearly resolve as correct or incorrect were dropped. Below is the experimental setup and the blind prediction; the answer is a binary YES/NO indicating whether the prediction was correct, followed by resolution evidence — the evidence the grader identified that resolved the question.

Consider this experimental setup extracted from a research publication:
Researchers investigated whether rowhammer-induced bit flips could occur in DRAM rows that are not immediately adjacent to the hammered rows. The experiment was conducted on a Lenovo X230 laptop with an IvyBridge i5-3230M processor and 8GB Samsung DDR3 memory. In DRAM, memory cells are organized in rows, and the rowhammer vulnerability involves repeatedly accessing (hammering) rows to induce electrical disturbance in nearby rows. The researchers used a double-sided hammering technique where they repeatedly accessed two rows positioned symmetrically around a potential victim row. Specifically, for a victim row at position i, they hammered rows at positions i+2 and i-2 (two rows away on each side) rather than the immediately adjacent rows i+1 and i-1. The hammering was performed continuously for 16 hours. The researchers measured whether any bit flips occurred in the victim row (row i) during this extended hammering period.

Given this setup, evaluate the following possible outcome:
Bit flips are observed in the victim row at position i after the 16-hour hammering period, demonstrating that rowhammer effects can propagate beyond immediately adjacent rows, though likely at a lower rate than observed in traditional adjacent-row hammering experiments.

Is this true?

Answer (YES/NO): YES